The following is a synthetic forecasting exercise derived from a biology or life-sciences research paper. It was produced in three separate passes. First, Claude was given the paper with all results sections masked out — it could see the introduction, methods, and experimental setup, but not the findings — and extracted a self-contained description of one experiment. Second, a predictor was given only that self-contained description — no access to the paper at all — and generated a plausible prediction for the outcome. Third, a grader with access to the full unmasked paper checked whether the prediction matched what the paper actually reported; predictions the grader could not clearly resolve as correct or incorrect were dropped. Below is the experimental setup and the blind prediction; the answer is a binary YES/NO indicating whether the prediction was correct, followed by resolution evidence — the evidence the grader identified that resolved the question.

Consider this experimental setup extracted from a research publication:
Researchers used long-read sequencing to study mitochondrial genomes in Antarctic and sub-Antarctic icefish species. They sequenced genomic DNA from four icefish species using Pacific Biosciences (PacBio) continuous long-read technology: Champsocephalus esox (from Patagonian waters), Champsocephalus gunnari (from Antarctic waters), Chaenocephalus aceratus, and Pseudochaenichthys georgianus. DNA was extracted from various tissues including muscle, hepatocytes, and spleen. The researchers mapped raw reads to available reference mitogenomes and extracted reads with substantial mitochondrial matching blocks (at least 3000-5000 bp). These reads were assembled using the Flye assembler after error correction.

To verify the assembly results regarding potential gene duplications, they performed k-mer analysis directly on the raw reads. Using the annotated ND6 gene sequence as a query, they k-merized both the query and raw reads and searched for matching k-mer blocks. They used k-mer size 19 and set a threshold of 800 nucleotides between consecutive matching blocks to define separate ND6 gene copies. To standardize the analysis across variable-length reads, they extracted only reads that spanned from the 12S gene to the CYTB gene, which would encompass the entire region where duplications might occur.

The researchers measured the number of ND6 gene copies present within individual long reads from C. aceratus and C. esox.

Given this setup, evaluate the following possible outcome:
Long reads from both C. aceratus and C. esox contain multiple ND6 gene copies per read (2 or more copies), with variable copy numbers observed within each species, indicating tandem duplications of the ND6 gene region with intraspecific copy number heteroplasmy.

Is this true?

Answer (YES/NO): YES